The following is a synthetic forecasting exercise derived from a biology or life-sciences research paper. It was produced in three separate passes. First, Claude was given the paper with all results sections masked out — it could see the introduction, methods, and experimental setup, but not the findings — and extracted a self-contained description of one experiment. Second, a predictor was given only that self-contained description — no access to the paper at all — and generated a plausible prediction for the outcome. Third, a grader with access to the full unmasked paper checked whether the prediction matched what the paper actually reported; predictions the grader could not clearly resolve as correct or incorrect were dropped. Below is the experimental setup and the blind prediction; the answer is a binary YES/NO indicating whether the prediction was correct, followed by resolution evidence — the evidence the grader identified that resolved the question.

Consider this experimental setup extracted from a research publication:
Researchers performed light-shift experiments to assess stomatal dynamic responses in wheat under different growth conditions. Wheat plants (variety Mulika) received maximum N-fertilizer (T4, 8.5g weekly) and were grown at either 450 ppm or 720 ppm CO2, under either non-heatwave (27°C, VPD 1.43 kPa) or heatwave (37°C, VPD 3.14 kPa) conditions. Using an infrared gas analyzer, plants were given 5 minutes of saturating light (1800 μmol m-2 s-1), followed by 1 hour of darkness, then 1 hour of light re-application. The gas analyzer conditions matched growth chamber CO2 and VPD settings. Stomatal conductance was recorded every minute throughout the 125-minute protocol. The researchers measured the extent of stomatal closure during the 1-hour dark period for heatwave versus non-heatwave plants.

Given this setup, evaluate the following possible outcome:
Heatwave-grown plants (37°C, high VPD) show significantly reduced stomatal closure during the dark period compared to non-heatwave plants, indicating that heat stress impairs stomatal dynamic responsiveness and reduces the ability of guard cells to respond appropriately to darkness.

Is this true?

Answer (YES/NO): YES